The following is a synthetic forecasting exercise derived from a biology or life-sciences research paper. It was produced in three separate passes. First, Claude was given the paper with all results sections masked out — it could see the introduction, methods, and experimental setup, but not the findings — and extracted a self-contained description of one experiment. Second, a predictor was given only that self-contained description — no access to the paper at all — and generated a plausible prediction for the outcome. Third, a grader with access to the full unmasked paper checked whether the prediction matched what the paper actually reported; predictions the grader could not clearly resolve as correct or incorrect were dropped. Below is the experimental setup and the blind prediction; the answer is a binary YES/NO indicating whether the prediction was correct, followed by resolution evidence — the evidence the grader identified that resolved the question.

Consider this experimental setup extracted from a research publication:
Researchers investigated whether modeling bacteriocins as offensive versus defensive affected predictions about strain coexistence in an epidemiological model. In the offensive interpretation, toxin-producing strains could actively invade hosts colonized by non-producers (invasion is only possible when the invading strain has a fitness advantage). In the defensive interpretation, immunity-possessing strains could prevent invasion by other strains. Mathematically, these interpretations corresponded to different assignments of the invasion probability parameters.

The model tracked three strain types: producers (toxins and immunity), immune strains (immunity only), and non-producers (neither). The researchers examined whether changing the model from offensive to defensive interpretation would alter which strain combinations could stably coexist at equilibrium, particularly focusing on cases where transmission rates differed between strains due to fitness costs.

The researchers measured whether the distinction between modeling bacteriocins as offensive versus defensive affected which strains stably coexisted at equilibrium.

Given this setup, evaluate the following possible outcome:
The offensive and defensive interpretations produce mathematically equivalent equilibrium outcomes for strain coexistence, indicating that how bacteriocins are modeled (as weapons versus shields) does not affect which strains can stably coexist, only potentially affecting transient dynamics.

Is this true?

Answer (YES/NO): YES